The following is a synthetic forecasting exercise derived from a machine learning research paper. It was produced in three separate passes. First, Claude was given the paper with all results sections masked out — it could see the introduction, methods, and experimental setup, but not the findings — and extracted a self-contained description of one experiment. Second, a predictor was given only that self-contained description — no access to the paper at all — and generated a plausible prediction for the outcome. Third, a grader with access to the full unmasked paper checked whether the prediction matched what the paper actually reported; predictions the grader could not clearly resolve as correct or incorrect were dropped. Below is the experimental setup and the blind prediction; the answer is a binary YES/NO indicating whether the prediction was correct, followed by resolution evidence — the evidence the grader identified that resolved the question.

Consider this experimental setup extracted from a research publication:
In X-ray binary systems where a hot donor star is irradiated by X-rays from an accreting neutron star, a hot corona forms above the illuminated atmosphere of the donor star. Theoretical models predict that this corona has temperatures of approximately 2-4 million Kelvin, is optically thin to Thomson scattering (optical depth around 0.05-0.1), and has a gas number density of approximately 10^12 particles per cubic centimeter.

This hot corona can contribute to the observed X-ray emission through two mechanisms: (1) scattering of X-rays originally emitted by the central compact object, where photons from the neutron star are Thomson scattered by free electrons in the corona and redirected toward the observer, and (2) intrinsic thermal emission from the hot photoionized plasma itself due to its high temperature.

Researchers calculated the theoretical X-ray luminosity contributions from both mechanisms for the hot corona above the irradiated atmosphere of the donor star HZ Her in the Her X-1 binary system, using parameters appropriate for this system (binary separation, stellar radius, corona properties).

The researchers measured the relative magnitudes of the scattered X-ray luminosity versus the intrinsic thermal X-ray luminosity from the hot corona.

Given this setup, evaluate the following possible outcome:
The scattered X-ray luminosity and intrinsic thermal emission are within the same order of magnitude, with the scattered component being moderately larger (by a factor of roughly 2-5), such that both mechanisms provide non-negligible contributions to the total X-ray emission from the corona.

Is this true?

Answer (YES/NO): NO